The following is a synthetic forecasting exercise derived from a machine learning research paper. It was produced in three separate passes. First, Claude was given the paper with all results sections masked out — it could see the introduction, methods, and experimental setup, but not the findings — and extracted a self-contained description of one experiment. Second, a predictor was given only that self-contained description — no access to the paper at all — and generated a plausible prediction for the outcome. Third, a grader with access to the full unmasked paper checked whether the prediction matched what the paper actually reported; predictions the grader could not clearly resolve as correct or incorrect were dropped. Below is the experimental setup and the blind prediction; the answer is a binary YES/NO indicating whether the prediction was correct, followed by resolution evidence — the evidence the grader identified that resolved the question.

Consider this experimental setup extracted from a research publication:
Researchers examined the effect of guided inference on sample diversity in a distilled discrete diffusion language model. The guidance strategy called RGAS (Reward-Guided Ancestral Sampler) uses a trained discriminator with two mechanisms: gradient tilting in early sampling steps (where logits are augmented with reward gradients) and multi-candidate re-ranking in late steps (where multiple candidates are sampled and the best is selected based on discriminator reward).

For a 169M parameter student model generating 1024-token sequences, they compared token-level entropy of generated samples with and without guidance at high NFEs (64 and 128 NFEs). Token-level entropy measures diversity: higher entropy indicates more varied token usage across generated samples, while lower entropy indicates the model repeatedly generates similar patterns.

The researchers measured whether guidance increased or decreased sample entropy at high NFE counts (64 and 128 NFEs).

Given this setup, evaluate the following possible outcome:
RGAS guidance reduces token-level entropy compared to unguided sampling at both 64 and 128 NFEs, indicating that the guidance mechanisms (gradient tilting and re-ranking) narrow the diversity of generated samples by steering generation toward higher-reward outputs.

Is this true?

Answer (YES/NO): NO